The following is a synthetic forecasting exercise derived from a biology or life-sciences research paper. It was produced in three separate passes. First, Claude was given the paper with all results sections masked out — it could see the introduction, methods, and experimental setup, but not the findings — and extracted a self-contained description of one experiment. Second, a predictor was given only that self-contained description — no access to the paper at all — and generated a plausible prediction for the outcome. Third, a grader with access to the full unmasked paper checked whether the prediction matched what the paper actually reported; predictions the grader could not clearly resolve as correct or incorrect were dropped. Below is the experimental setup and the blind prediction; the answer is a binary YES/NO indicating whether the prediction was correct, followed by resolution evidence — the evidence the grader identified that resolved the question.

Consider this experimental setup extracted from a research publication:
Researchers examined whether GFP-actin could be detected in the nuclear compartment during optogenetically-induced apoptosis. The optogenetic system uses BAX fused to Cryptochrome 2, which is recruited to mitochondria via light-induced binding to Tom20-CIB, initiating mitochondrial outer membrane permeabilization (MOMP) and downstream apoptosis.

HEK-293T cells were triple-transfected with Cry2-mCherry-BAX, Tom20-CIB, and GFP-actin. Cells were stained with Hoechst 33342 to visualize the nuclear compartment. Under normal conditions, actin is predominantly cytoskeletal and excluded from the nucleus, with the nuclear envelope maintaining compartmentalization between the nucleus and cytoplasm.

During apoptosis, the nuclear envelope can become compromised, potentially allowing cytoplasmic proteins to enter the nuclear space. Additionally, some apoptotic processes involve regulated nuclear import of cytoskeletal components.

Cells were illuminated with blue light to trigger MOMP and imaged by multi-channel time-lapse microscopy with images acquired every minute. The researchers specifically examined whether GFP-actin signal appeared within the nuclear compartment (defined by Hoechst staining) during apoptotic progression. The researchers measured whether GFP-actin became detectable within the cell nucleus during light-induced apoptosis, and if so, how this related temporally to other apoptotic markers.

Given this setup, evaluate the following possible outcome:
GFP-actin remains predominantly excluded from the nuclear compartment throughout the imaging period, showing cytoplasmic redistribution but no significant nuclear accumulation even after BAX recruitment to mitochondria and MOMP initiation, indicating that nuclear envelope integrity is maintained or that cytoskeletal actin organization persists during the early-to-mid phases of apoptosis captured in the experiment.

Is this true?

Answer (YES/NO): NO